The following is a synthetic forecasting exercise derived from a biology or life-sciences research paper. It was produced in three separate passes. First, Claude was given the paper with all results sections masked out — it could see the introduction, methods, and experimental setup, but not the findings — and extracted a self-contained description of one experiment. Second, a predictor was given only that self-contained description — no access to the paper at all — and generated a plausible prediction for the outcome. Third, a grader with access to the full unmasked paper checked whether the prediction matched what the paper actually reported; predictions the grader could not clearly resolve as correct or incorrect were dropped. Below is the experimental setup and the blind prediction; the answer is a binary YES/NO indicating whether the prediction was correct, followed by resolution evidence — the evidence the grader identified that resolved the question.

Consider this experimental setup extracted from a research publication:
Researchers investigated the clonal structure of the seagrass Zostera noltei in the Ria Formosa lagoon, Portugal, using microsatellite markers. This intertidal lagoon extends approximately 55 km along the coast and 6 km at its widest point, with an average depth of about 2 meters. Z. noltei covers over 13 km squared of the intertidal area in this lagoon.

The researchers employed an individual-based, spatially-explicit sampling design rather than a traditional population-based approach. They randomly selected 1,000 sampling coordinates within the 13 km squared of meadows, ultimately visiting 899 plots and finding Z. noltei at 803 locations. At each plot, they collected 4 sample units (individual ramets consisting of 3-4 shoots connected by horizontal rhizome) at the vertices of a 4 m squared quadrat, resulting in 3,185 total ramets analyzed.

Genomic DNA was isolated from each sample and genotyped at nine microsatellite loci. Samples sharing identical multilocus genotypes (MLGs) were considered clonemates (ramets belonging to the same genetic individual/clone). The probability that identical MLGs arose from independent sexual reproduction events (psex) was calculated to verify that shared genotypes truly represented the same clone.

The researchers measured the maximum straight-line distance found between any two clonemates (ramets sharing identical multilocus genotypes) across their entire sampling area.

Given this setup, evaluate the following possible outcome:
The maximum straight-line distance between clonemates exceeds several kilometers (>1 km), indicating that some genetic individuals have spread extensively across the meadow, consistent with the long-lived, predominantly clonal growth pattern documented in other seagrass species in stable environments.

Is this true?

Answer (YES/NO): YES